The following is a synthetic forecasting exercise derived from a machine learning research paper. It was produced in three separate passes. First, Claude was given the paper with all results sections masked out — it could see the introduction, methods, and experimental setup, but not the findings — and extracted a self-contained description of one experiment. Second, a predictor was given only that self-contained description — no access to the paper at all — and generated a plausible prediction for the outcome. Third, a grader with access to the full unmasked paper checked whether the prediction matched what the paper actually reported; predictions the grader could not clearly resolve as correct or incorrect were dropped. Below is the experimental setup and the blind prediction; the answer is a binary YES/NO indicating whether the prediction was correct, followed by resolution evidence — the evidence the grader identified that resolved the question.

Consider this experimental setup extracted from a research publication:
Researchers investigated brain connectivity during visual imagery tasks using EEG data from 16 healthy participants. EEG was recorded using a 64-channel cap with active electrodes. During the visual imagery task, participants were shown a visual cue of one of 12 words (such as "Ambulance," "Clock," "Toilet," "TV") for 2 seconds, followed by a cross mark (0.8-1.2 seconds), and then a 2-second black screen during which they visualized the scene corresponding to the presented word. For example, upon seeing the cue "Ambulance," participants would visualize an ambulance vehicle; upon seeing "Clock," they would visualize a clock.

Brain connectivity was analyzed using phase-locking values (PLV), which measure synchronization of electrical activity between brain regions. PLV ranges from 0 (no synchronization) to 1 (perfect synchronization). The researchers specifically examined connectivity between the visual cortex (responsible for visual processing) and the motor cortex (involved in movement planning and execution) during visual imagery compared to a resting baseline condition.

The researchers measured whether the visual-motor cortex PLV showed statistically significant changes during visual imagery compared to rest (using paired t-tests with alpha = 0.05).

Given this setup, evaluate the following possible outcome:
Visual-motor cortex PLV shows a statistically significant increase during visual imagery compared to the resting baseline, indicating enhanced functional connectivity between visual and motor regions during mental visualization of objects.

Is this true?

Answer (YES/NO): NO